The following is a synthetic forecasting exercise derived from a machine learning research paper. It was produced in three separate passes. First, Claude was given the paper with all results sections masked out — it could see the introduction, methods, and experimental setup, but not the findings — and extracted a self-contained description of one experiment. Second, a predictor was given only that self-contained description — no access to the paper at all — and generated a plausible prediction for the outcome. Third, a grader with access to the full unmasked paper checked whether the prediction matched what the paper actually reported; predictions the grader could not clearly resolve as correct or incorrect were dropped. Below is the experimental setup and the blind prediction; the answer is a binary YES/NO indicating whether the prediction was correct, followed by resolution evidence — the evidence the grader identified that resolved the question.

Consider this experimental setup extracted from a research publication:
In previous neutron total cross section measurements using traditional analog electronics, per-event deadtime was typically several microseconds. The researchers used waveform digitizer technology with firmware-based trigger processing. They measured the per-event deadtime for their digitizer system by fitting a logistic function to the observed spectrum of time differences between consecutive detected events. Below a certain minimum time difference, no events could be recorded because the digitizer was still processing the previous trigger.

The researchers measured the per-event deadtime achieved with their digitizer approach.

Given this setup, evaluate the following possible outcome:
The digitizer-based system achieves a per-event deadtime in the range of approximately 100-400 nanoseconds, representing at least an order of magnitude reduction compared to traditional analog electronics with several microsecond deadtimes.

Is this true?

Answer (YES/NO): YES